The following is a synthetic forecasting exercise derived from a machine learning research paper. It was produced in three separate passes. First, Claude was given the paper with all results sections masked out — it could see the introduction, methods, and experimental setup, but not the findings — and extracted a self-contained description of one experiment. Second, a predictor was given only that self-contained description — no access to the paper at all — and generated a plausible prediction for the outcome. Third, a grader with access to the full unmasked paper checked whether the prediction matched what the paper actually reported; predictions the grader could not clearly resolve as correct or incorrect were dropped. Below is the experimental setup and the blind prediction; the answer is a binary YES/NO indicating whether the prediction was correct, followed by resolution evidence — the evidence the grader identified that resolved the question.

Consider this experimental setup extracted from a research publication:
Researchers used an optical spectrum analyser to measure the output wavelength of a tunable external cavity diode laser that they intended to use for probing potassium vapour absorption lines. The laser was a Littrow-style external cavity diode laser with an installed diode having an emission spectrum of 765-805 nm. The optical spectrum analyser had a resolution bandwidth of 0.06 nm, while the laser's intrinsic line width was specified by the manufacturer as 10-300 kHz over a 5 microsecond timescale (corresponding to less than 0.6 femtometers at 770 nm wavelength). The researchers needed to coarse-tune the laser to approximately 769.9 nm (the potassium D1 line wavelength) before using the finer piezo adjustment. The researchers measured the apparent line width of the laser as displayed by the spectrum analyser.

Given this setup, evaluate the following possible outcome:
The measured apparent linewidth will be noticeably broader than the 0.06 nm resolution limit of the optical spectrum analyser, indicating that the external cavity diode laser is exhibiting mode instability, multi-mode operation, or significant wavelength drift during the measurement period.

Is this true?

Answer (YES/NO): NO